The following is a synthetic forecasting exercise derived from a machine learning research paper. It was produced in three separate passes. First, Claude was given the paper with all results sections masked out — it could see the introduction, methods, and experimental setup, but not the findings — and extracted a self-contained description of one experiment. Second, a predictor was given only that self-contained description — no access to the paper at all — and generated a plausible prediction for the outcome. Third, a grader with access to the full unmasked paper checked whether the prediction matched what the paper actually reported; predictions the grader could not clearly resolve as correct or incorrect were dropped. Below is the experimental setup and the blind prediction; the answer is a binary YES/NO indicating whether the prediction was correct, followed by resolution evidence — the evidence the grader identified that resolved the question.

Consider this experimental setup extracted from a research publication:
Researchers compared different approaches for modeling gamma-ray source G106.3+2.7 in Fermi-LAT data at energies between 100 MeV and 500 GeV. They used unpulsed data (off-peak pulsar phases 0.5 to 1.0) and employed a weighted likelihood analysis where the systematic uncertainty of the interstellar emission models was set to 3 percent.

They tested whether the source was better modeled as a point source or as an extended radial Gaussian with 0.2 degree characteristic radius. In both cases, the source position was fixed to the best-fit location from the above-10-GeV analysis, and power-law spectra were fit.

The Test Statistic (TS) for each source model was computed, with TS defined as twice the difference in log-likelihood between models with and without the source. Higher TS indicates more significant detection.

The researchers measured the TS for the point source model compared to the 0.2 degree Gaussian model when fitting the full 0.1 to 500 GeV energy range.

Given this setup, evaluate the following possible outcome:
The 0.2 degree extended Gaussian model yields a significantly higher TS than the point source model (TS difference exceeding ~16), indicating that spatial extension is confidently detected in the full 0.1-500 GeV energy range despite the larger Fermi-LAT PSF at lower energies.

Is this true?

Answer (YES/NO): NO